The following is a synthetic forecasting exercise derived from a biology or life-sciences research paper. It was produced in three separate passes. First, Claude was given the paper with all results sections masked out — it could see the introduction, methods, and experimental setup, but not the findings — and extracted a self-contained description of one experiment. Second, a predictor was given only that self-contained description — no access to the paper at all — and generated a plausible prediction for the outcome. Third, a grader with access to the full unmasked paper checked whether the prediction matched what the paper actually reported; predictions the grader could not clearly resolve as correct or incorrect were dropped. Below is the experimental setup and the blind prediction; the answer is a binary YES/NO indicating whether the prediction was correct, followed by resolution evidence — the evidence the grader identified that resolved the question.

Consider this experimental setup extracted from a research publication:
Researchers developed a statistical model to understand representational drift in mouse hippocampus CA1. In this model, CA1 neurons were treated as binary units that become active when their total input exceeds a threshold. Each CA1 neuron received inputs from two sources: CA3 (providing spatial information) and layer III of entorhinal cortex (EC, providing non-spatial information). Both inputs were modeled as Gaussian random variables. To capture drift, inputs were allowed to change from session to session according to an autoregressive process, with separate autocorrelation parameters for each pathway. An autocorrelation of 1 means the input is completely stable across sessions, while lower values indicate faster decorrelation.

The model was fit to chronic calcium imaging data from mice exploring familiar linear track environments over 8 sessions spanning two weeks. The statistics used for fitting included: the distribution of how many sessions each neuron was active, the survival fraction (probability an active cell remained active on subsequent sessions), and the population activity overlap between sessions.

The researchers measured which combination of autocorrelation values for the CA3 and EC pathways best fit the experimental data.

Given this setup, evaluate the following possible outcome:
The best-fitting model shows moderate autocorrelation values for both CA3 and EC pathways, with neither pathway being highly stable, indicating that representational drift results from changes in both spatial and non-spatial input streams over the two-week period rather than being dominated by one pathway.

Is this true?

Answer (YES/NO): NO